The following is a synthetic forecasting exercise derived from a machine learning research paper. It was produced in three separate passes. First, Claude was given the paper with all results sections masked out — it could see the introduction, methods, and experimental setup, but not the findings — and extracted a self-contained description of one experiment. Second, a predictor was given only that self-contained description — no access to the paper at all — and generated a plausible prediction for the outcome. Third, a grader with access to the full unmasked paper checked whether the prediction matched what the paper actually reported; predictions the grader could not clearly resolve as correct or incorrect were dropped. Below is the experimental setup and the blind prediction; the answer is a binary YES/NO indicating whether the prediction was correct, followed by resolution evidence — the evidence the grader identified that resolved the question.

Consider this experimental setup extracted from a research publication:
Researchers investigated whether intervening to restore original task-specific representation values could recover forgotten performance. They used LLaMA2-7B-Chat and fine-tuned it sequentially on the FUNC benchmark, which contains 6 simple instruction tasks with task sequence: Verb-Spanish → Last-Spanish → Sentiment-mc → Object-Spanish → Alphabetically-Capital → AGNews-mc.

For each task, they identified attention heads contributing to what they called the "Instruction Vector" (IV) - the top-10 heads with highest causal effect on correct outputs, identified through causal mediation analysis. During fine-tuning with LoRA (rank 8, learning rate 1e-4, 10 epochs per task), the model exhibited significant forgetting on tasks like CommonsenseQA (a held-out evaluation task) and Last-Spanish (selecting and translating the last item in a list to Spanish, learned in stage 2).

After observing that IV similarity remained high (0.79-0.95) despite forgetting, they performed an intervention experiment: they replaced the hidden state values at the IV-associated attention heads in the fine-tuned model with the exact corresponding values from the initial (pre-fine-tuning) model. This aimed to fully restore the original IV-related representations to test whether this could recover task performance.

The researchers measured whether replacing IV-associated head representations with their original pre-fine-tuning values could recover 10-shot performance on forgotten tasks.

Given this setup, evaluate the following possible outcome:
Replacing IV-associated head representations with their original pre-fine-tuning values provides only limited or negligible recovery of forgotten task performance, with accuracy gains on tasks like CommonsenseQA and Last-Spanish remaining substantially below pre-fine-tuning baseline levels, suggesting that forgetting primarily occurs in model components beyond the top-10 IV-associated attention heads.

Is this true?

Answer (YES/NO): YES